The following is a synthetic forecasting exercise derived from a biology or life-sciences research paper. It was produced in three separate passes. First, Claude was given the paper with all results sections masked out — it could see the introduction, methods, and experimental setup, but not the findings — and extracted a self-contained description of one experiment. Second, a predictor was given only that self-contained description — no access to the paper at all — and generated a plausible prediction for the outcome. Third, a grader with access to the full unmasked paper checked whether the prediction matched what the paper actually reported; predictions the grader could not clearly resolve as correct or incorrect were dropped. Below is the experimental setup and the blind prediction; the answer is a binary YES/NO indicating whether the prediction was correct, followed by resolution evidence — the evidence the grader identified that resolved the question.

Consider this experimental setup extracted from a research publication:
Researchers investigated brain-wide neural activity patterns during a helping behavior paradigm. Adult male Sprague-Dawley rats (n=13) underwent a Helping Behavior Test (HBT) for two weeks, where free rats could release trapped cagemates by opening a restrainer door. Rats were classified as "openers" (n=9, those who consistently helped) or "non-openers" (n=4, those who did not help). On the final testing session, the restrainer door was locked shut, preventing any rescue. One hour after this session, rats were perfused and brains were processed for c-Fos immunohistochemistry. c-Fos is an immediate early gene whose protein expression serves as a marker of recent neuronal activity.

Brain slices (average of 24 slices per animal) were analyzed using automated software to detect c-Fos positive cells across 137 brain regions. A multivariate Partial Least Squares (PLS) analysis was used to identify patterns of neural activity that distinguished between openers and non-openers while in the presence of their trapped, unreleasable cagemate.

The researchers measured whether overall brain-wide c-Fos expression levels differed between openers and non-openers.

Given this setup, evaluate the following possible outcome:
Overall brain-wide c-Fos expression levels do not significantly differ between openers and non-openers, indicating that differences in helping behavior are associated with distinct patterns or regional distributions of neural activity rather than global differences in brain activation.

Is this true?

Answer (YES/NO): NO